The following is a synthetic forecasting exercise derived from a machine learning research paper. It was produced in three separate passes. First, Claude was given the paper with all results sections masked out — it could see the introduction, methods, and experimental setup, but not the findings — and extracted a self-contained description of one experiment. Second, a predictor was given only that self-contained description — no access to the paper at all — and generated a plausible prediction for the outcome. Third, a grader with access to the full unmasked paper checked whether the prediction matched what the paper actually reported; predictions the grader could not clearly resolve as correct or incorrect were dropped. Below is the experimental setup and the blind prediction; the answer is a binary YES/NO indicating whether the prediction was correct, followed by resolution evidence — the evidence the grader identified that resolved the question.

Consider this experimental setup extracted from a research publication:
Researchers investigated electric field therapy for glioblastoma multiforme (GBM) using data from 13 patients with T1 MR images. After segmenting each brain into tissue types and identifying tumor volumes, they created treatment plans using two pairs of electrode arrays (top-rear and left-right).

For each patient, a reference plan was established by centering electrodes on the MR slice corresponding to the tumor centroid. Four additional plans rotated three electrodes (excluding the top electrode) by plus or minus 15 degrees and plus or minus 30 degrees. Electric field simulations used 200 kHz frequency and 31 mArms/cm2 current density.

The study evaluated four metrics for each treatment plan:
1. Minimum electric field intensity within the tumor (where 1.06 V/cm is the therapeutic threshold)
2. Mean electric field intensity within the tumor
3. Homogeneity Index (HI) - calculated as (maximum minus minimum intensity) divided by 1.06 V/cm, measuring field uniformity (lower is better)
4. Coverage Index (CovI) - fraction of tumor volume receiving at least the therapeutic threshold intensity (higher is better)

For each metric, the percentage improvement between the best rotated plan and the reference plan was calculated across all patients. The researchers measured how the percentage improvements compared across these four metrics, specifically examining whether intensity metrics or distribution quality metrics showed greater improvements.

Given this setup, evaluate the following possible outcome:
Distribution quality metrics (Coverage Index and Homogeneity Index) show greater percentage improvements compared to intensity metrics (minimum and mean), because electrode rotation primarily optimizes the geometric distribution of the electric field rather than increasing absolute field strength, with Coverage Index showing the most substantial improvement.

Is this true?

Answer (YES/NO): YES